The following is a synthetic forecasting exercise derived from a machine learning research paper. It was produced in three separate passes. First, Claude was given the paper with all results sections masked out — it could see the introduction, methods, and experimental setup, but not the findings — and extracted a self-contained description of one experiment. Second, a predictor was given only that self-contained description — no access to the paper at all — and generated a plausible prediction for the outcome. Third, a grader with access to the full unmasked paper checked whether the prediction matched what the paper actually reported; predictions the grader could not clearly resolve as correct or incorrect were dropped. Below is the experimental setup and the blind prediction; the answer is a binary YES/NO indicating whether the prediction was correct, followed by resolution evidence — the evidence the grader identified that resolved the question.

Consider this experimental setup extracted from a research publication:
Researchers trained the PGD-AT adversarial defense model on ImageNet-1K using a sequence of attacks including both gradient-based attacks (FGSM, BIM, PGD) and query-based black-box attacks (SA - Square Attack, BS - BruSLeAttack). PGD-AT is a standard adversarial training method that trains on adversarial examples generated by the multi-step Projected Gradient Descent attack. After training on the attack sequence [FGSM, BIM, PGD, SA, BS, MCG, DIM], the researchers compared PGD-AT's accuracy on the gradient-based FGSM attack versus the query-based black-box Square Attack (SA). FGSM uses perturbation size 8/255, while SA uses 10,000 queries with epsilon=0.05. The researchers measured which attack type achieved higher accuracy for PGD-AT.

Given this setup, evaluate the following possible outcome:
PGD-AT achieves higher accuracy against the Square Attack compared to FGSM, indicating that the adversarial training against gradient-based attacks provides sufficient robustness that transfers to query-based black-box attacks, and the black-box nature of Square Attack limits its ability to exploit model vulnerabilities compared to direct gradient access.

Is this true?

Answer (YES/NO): NO